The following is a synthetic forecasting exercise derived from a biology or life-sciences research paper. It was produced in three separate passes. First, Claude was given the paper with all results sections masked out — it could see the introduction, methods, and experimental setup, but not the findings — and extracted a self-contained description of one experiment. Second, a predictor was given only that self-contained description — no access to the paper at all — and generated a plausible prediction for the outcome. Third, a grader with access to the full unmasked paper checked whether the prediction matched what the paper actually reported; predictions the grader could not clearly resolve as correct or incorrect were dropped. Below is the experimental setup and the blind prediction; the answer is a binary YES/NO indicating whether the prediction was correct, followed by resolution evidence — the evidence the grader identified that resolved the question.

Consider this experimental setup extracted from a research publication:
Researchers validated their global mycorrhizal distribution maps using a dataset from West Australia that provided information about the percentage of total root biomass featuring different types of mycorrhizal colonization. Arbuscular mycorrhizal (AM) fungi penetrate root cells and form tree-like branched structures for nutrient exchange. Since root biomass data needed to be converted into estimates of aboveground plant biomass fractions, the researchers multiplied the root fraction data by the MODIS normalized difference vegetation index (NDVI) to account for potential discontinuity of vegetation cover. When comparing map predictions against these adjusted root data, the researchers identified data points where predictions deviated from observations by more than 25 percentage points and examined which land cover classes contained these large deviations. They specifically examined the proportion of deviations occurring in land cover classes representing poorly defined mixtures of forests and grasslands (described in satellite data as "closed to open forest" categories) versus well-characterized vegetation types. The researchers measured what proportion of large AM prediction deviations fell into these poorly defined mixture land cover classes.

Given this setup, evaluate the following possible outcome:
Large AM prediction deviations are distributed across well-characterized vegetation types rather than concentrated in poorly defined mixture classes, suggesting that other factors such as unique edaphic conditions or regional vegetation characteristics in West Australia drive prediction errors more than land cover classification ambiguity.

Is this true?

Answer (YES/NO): NO